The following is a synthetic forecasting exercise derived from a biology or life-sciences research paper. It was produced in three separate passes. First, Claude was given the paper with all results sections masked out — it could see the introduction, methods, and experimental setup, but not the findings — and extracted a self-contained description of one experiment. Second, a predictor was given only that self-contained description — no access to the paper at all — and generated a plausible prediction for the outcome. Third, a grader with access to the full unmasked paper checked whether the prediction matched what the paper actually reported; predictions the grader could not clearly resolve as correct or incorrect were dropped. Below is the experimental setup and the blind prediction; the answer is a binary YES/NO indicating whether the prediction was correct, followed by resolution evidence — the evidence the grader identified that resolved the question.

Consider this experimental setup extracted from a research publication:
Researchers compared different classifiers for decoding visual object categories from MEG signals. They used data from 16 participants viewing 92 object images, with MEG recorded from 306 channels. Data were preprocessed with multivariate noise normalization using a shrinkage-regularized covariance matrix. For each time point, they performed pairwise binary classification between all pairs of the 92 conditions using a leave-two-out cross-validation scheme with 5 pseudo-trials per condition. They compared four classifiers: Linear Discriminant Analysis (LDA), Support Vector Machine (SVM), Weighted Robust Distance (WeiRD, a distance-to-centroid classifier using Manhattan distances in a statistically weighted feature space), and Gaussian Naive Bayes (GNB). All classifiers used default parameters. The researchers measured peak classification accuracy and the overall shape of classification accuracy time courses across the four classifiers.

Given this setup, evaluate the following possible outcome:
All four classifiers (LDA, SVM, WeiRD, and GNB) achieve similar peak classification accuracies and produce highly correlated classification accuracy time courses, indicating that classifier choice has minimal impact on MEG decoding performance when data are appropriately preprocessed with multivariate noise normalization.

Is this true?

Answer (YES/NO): NO